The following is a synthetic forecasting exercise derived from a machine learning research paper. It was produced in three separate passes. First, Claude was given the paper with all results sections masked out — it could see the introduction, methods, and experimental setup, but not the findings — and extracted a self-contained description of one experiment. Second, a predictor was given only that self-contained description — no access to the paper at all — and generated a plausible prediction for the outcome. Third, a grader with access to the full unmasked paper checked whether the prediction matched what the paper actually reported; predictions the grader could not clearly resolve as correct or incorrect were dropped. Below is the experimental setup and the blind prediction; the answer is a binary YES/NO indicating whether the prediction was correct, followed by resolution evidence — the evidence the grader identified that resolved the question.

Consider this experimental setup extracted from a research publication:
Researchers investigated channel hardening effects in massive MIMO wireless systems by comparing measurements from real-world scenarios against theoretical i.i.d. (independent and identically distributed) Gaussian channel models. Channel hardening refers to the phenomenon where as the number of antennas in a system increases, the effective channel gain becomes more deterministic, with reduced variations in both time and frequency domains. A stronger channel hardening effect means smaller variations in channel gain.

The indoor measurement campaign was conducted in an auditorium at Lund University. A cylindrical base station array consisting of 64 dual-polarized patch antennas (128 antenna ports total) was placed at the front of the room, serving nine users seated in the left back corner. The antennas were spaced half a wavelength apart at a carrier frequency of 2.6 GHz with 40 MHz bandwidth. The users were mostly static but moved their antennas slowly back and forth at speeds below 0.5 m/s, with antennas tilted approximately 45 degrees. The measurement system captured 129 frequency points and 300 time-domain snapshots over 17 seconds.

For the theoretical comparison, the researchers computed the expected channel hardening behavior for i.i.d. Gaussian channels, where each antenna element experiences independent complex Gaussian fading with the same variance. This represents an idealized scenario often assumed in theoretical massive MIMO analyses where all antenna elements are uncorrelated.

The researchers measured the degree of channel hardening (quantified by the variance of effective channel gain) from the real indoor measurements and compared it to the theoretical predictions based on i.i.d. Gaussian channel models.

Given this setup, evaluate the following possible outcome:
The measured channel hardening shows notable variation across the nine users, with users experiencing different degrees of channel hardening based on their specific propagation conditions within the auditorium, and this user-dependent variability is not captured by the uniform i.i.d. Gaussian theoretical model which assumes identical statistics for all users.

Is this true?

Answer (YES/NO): YES